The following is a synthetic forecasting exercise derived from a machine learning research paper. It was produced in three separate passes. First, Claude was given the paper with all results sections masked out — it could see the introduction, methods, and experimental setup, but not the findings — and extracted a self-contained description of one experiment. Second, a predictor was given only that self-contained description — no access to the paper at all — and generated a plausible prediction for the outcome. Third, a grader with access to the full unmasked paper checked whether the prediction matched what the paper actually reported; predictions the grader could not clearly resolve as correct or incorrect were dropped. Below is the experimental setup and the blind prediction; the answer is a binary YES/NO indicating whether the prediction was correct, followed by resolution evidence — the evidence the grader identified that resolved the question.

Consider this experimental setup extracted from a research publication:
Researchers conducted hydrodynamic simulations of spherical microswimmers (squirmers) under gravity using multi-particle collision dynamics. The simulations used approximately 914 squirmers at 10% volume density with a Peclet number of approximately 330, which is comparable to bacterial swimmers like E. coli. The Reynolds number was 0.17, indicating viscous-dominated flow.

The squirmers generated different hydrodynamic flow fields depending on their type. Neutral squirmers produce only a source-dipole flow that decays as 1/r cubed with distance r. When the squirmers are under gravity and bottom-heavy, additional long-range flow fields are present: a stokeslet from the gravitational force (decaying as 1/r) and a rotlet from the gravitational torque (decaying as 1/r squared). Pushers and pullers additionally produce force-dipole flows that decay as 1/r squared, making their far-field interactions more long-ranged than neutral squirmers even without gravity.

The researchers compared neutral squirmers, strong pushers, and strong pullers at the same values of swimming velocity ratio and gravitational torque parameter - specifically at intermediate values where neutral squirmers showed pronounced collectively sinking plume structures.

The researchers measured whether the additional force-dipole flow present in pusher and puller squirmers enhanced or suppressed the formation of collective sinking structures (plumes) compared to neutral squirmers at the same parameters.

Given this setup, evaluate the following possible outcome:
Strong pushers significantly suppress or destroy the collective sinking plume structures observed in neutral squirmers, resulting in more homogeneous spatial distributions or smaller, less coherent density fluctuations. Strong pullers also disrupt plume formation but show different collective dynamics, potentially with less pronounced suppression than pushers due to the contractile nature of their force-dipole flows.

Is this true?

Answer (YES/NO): YES